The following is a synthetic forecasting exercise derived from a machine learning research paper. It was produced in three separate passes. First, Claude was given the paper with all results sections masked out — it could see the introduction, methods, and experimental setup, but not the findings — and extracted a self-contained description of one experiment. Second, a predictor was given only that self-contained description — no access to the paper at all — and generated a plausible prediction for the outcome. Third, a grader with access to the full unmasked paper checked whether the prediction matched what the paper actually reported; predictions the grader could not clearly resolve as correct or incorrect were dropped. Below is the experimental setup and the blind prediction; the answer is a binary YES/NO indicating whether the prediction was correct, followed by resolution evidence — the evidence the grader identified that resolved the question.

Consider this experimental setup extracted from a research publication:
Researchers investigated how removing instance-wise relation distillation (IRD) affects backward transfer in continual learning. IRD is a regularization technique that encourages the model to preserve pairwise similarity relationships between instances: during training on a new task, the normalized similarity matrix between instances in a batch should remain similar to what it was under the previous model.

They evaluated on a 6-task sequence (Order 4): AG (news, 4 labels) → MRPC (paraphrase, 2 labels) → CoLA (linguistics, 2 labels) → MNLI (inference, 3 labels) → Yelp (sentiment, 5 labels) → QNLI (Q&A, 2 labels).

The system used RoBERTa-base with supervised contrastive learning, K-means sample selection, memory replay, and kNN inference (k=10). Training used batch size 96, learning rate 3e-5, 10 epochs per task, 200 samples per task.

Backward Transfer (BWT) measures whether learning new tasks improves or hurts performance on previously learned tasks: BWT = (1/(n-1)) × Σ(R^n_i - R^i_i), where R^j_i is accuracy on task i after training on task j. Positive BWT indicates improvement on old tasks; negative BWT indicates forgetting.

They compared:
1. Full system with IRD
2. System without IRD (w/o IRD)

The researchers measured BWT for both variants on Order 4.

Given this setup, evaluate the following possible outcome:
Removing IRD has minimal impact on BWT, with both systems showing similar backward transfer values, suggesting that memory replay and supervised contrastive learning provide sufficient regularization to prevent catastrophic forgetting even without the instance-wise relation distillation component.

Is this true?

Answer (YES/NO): NO